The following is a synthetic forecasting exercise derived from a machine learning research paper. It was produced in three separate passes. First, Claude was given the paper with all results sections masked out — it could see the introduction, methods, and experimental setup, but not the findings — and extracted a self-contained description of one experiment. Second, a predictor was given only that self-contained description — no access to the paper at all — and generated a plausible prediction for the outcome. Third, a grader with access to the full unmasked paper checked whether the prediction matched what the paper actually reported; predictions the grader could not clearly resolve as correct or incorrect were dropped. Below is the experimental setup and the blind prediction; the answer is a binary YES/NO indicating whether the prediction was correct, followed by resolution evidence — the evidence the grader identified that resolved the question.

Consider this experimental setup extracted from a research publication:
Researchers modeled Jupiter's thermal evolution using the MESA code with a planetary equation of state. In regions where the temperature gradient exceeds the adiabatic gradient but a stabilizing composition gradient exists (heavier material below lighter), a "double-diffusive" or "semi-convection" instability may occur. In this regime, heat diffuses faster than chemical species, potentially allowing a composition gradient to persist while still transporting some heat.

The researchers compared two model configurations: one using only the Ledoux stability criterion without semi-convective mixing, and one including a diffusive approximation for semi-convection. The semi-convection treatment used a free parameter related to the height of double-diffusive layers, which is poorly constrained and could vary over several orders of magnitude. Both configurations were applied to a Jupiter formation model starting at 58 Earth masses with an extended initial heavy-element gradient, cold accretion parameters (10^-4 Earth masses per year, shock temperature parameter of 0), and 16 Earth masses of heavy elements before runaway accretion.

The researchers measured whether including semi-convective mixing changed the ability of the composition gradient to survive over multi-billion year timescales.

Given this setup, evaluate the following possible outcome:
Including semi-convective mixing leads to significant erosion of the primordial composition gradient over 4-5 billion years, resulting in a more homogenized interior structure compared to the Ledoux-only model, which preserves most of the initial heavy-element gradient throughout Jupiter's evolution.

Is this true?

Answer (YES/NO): NO